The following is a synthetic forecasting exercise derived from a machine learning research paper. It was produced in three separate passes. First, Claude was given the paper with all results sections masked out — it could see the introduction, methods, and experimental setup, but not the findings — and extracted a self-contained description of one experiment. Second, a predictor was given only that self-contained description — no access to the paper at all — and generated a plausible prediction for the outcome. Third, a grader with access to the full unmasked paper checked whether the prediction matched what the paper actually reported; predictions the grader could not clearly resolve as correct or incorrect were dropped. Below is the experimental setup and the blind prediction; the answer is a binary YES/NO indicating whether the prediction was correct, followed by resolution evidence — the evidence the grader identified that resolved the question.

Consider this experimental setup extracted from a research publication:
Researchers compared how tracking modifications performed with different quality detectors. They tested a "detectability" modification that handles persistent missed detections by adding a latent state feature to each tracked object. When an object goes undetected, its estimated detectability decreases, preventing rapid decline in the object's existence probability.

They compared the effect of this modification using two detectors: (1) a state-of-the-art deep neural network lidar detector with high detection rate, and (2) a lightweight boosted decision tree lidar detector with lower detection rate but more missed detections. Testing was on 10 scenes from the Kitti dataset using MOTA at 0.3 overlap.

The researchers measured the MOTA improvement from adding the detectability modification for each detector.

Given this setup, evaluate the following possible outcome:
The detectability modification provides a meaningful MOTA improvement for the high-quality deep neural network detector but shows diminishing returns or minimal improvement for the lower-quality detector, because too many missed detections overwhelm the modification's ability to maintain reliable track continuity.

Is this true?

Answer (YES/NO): NO